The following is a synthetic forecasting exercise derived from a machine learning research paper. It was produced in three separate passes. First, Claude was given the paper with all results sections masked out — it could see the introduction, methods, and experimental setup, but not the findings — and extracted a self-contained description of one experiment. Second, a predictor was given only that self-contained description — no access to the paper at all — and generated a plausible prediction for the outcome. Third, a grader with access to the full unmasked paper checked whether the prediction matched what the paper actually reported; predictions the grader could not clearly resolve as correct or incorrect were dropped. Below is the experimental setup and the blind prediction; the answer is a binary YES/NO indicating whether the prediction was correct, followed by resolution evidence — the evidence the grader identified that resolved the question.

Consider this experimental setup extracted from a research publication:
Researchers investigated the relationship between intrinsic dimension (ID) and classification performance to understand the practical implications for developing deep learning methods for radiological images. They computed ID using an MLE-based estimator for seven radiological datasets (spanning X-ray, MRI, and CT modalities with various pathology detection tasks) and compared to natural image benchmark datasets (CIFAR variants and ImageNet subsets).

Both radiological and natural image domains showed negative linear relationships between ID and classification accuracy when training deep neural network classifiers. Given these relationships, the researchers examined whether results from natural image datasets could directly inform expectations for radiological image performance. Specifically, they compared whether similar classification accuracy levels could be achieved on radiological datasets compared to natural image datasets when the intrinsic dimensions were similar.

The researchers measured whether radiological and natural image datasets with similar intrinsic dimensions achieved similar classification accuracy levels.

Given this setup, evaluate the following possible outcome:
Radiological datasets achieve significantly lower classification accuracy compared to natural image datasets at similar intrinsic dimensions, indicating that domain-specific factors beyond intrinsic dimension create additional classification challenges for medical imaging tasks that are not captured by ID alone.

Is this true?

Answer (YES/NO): YES